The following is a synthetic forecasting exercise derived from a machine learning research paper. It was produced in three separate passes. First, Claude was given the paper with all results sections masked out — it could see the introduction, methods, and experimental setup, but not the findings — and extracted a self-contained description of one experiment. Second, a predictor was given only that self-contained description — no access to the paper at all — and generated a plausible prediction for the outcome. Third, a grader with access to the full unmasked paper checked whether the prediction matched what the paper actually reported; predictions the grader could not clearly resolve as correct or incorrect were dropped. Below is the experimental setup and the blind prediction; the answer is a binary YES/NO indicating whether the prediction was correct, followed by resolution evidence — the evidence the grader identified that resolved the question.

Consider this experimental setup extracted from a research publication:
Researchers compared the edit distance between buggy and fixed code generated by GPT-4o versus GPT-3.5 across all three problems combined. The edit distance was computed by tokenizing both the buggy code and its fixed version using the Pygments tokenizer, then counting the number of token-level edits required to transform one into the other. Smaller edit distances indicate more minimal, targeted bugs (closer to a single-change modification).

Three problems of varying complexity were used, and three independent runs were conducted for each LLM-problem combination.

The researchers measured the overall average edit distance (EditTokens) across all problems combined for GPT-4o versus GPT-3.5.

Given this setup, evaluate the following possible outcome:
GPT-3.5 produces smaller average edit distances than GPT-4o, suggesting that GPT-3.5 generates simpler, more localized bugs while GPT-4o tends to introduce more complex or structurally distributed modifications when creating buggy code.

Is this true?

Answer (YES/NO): NO